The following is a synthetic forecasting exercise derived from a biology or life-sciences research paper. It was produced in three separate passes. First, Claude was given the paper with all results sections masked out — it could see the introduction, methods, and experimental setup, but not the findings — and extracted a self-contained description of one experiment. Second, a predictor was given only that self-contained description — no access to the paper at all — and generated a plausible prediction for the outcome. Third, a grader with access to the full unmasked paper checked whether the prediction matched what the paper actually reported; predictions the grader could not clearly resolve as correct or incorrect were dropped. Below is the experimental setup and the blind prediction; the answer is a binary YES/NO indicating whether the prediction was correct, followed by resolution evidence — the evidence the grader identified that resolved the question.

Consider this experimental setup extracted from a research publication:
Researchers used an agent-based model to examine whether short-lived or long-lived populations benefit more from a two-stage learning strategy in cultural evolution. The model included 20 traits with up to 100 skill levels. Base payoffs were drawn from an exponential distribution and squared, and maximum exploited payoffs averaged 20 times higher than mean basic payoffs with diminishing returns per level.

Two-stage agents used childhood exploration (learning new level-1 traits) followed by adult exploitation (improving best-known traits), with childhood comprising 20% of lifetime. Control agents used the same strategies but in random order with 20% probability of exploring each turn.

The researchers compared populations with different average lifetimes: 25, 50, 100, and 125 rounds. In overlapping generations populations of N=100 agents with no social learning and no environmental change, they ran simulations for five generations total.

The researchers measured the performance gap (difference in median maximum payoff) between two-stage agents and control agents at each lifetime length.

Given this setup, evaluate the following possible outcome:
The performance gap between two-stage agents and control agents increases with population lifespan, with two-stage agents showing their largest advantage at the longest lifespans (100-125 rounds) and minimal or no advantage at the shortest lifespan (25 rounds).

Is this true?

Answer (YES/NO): YES